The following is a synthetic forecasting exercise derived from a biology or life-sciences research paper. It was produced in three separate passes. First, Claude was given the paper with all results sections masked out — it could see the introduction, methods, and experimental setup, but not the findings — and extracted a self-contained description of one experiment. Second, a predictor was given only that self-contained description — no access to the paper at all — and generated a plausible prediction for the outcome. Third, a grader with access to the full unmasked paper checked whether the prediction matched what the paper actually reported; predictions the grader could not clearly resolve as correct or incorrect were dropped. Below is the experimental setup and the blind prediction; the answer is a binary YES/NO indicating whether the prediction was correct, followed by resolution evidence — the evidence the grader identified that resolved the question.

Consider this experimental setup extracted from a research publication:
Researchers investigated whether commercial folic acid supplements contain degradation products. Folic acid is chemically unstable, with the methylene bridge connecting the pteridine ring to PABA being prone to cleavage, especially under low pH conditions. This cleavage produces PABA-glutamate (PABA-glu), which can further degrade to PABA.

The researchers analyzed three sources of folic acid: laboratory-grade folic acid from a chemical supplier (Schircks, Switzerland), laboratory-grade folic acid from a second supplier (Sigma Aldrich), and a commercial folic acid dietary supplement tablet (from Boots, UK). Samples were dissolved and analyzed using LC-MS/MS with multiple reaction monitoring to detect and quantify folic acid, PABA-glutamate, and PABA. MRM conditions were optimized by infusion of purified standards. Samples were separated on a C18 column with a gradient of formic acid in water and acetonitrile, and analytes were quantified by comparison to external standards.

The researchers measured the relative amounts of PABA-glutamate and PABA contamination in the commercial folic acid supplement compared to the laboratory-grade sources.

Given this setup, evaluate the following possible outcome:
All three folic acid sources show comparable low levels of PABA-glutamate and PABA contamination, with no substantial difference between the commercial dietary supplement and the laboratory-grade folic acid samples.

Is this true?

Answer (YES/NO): NO